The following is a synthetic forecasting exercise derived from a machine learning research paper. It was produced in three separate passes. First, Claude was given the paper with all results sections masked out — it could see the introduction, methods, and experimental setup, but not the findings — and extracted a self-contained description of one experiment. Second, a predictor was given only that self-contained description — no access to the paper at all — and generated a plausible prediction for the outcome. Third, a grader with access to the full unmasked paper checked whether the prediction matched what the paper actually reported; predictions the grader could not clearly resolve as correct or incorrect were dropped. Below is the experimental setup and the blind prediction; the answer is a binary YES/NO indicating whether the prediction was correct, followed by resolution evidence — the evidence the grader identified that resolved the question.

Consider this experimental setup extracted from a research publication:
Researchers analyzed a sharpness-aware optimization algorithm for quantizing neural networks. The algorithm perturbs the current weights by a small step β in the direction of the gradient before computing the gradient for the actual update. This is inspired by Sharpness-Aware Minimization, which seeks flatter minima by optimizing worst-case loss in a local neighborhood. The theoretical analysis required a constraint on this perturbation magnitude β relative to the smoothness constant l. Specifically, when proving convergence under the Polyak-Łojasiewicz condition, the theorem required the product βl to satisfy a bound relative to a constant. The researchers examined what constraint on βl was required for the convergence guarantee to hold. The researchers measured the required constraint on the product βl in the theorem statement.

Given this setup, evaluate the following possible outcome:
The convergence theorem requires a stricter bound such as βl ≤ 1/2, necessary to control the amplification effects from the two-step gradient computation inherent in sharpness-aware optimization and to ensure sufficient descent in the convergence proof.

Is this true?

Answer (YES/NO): NO